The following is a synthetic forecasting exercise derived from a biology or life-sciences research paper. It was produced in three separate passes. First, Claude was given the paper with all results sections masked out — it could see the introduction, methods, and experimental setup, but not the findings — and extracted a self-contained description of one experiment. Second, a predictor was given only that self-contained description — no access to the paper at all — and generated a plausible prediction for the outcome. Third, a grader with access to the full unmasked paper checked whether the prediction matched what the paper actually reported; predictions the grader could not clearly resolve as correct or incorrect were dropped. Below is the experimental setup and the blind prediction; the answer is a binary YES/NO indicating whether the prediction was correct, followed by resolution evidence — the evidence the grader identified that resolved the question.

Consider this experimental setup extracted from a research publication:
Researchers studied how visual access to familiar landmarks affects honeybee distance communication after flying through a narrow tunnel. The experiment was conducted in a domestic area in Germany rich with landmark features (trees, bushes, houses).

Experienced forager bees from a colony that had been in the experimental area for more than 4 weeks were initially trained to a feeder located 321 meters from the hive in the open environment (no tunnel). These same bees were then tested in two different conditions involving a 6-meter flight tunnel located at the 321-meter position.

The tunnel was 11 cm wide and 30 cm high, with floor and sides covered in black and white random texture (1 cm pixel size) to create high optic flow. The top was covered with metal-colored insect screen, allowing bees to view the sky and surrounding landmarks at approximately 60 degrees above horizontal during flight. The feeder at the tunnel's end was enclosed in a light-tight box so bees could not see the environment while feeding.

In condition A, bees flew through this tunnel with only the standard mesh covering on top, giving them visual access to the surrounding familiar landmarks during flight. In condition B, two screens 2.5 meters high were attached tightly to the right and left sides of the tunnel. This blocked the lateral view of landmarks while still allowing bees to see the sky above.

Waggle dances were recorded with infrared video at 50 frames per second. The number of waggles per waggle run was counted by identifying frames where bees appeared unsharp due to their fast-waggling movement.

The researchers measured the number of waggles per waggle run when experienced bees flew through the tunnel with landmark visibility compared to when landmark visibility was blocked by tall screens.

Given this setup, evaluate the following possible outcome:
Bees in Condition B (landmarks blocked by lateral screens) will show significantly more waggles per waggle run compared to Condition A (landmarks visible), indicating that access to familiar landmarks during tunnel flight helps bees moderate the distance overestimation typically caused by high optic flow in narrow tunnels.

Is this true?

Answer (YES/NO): YES